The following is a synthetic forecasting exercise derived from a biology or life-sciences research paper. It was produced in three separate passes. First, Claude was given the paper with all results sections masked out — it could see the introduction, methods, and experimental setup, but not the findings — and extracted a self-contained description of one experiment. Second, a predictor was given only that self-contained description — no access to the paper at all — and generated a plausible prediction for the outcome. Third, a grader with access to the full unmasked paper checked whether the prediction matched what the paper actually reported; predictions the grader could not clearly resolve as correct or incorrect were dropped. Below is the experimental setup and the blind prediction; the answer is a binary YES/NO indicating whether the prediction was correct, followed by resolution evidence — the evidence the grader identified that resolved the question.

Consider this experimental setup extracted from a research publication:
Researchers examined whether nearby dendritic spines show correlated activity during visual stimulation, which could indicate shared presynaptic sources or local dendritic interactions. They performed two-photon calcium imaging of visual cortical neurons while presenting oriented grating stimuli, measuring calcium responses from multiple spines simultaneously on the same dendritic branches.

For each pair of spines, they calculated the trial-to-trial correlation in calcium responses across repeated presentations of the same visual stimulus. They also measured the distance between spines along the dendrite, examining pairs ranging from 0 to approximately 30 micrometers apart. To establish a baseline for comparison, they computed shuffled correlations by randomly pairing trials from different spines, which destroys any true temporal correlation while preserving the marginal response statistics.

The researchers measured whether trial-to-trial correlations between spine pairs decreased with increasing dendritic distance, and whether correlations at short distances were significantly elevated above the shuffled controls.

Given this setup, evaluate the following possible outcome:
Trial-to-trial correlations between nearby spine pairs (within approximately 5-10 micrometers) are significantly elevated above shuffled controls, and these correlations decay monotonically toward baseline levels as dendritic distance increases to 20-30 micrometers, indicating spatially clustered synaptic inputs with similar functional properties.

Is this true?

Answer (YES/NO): YES